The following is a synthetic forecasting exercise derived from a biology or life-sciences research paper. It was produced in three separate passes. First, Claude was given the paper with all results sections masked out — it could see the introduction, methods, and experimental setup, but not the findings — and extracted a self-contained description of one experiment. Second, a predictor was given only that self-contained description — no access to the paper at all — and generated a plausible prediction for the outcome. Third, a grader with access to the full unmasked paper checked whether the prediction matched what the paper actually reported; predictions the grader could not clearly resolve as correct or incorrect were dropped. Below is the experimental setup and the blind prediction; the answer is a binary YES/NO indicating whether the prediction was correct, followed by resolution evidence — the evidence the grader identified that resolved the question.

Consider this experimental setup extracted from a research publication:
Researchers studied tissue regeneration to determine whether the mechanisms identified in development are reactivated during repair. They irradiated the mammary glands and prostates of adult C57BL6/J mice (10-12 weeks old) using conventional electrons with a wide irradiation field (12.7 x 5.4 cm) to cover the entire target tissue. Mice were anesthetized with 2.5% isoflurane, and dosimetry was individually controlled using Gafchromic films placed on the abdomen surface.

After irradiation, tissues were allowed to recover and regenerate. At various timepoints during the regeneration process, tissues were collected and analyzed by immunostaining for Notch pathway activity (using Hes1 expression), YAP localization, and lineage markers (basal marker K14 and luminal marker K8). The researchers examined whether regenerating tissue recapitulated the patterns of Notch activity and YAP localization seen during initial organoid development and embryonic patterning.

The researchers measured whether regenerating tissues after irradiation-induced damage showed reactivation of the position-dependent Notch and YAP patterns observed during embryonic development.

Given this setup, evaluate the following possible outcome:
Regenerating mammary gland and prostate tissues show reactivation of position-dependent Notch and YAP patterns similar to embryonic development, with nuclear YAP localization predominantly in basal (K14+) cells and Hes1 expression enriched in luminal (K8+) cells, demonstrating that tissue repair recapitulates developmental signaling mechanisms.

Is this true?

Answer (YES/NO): NO